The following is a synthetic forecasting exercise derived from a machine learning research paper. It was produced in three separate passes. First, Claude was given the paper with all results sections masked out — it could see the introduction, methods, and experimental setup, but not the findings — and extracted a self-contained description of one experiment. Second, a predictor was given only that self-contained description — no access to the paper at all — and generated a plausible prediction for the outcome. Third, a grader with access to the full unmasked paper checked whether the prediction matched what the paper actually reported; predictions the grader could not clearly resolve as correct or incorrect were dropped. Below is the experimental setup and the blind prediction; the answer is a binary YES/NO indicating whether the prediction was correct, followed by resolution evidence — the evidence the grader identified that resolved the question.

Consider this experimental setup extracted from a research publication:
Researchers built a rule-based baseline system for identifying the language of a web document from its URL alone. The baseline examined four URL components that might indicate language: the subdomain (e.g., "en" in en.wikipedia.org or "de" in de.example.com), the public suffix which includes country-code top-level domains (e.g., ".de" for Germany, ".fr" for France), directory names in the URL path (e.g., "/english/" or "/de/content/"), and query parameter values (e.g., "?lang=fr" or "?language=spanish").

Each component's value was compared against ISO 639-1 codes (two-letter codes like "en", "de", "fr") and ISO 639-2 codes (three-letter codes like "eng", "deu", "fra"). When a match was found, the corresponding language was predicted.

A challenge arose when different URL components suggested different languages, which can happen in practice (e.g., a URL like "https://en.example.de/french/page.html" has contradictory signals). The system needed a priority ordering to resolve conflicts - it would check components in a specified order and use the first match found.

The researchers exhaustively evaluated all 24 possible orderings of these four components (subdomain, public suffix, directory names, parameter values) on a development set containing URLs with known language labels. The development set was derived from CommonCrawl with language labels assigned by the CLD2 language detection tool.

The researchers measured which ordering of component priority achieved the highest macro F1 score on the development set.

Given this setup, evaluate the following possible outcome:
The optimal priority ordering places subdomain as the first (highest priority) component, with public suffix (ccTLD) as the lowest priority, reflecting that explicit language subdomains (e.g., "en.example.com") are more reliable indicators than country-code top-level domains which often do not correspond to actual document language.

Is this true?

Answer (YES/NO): NO